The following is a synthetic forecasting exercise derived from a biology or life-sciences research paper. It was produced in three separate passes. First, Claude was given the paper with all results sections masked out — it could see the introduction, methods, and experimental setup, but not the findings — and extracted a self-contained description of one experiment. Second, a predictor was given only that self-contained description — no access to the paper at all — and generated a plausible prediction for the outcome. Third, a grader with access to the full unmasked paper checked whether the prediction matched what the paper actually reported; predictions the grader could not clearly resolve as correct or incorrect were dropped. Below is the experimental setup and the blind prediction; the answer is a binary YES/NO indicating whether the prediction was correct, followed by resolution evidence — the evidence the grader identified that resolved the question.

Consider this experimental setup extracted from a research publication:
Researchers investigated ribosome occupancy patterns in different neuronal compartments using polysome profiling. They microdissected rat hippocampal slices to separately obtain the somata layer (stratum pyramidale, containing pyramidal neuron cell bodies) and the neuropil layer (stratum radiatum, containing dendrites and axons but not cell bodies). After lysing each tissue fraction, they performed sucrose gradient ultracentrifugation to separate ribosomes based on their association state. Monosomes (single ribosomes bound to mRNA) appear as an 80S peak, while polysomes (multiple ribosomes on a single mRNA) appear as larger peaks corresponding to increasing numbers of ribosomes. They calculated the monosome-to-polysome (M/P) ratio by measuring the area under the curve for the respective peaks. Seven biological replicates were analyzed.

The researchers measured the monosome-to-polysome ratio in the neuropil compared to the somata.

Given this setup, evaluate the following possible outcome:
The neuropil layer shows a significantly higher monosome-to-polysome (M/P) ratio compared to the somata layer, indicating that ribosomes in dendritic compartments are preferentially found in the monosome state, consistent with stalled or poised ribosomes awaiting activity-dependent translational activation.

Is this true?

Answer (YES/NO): NO